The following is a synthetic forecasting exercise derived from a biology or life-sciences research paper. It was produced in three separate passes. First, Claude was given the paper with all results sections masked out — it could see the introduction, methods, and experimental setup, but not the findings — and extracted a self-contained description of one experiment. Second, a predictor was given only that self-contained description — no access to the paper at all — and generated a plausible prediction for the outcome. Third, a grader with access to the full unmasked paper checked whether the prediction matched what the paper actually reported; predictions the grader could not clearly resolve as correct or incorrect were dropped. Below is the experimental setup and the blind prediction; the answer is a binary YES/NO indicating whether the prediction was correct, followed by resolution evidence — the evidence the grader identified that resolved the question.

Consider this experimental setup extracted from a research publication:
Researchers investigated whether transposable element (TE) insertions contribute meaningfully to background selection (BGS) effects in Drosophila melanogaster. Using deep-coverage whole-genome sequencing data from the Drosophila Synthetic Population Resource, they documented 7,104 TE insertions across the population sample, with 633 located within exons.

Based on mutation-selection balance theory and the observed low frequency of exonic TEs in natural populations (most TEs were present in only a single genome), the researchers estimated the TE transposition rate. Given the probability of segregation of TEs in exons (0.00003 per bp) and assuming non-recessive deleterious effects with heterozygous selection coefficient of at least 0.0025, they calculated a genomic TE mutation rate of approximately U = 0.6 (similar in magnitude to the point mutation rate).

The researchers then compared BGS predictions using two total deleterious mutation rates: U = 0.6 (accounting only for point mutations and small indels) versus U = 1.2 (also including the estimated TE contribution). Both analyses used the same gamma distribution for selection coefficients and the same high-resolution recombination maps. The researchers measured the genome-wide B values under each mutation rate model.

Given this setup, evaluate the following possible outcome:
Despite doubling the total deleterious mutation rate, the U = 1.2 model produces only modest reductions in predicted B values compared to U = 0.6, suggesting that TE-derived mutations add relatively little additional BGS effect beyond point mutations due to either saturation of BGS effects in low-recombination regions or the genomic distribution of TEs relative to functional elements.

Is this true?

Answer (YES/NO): NO